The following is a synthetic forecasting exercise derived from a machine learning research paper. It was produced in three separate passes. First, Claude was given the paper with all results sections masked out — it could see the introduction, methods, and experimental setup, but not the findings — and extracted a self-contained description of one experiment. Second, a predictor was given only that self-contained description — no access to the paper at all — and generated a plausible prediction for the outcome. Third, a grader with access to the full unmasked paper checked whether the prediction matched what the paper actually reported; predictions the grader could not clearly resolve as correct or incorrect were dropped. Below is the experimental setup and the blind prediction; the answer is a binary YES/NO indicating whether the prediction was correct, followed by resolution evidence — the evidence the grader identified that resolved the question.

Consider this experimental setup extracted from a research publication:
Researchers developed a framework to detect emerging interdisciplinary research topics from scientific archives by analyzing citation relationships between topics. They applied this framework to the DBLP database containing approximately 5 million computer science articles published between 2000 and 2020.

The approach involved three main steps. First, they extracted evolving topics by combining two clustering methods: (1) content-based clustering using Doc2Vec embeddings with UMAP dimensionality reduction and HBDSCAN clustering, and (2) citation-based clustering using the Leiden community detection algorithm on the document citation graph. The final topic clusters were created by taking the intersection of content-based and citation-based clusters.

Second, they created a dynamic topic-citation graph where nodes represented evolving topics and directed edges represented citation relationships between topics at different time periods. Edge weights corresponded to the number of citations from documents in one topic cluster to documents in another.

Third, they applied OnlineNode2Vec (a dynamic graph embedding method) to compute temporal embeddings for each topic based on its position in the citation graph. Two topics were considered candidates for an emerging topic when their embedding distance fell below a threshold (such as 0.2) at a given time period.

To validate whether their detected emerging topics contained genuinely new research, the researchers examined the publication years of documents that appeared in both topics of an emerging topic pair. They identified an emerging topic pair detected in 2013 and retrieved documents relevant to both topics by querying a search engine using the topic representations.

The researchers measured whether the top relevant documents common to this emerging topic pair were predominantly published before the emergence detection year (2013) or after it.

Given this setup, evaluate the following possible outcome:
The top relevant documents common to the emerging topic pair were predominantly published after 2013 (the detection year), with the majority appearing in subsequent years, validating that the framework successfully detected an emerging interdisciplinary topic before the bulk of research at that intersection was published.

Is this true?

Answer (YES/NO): YES